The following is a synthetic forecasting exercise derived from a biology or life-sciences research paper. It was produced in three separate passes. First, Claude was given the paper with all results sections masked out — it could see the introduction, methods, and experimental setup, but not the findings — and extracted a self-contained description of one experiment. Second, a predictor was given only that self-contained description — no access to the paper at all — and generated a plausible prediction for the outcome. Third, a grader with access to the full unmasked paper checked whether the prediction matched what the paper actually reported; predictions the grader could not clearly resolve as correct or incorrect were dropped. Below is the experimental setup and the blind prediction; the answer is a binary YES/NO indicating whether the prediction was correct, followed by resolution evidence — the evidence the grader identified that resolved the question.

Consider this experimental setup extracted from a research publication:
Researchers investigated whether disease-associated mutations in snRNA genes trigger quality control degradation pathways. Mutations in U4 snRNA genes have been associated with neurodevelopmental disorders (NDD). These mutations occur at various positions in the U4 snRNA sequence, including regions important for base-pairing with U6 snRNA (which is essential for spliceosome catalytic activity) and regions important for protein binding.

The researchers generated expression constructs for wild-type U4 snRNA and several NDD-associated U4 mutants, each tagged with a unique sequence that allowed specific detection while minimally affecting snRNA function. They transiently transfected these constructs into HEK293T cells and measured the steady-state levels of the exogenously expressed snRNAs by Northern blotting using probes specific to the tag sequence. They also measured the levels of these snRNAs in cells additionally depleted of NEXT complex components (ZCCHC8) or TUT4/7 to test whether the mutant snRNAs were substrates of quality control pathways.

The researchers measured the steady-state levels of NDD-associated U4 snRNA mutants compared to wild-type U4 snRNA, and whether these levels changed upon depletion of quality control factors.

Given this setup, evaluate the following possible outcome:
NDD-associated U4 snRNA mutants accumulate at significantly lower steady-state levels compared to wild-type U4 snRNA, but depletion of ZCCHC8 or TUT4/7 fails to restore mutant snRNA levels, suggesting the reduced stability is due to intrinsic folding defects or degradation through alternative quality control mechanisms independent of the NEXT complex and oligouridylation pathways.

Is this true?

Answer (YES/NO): NO